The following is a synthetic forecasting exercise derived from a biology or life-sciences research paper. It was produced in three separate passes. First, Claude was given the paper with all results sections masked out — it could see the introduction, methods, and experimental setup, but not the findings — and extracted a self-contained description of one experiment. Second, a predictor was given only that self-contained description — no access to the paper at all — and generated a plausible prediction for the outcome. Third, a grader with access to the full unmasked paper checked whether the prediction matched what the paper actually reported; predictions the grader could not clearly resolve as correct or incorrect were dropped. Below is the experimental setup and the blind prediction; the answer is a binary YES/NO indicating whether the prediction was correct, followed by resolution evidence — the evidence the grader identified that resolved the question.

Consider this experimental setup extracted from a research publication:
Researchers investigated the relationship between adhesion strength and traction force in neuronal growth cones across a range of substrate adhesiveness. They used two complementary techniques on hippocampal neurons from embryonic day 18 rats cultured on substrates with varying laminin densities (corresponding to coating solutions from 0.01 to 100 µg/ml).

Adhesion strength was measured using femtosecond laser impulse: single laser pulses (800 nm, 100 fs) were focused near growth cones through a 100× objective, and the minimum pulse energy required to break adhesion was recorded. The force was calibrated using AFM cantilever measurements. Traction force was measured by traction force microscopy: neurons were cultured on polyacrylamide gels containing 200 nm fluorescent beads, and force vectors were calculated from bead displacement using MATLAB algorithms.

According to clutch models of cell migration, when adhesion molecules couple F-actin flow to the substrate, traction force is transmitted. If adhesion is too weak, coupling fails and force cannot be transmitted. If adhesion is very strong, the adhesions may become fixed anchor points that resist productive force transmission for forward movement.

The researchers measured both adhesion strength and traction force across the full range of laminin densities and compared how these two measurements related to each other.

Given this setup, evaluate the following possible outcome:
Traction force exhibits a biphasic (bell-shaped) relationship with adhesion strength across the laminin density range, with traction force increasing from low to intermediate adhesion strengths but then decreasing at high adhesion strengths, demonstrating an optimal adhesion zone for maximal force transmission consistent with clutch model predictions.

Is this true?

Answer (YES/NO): YES